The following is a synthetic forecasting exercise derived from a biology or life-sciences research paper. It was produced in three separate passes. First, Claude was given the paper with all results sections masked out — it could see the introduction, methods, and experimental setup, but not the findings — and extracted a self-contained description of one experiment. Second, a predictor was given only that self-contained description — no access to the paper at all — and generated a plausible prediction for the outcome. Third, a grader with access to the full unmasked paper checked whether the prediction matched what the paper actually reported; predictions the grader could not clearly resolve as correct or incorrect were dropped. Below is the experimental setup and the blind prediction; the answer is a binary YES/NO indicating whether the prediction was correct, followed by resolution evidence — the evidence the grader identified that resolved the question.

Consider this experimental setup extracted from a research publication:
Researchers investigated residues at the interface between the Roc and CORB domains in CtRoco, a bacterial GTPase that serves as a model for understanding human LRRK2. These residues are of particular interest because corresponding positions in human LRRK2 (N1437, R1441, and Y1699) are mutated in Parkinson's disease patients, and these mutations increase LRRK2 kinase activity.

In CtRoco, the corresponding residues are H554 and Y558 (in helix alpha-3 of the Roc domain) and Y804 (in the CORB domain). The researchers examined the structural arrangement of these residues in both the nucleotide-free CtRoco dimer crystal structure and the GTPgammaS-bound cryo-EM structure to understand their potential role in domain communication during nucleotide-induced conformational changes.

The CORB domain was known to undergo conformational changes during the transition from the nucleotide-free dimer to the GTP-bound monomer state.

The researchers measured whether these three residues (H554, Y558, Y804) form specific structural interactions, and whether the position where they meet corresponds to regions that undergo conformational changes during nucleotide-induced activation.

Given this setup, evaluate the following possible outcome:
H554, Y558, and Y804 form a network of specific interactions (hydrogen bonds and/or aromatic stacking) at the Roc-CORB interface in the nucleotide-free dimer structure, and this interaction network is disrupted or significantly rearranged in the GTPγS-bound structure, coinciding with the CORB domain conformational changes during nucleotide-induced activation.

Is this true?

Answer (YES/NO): NO